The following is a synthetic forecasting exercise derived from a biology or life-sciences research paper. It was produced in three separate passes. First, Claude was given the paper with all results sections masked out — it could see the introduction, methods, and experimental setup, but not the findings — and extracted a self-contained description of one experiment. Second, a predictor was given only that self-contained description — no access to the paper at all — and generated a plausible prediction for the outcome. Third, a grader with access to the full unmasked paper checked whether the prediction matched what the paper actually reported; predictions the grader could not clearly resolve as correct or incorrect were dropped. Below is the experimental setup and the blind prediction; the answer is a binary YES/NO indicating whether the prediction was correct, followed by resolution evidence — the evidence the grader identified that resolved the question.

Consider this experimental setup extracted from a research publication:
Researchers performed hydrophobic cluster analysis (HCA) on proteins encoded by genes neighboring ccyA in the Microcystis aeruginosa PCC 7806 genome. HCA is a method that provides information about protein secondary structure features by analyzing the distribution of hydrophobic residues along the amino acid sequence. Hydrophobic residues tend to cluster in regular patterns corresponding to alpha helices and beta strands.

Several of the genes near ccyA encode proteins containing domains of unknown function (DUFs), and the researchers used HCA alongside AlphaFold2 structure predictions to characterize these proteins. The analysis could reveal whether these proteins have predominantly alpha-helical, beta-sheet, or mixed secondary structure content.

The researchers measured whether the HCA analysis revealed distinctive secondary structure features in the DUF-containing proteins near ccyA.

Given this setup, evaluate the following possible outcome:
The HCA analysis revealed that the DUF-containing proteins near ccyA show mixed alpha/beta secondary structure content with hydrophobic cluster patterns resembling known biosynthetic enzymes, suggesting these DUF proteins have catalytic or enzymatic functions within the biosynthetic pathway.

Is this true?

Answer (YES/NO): NO